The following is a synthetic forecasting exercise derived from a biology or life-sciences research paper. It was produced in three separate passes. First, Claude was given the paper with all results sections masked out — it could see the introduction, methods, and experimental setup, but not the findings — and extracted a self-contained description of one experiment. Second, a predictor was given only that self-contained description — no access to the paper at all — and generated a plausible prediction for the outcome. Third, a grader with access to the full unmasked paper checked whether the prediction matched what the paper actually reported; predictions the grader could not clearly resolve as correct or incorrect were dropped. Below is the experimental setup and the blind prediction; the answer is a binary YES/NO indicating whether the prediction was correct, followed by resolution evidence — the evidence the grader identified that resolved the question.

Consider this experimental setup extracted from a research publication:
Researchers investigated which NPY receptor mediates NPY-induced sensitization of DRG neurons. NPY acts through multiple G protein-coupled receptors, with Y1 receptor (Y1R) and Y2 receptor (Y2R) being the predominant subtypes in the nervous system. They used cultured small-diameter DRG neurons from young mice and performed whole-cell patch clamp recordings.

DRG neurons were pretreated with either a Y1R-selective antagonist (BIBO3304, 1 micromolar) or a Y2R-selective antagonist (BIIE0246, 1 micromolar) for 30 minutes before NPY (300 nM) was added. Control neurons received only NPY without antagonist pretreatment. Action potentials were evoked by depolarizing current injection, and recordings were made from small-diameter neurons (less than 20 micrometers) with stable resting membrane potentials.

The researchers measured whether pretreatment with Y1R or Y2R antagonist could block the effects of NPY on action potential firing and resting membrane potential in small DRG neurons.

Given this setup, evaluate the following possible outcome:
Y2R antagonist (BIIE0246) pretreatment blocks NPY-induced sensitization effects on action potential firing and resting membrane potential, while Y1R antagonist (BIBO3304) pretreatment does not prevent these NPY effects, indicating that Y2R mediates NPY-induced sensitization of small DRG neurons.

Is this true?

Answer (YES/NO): YES